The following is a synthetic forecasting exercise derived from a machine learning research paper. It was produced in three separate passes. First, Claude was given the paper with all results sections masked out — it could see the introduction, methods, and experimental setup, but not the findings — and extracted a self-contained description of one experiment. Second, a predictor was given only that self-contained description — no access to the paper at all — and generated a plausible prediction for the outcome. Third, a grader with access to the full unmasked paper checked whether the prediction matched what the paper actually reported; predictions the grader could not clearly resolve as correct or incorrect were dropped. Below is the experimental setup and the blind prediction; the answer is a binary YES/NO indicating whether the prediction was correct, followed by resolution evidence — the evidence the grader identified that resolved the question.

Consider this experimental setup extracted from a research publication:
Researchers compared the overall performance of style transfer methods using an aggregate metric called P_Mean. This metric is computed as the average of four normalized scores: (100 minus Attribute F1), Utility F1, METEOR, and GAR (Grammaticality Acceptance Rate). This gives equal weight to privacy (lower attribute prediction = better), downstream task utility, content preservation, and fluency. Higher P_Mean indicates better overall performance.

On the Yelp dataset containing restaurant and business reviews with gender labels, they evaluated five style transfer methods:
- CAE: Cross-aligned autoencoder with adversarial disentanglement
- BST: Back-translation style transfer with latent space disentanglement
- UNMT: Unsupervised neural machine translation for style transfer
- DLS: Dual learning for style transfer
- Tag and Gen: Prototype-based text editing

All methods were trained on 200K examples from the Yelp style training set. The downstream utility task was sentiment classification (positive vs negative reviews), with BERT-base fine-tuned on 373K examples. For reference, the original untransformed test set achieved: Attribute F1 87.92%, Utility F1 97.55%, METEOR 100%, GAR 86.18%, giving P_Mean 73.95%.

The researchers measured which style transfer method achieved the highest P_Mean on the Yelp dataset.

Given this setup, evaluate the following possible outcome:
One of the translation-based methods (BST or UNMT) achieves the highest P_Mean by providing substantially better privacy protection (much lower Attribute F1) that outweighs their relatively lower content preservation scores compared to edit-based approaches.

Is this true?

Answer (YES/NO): YES